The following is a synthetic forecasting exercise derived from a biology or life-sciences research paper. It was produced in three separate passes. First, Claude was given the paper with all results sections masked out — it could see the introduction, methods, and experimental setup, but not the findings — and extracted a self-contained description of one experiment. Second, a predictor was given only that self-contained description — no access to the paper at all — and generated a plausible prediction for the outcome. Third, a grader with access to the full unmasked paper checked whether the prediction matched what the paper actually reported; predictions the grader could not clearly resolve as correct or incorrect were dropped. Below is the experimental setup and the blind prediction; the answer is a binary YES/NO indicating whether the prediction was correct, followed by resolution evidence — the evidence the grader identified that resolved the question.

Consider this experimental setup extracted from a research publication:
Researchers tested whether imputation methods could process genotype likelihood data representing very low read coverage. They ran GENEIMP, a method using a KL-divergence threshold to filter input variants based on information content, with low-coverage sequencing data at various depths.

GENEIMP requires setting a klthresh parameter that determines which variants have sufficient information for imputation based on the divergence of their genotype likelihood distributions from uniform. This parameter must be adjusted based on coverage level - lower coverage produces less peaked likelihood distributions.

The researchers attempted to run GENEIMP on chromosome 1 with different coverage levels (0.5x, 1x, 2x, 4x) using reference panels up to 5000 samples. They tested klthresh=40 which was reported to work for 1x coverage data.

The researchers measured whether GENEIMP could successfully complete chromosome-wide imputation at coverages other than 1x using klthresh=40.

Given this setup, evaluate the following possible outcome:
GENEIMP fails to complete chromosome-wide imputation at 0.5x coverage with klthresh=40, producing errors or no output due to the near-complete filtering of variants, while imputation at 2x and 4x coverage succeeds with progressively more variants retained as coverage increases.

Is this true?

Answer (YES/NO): NO